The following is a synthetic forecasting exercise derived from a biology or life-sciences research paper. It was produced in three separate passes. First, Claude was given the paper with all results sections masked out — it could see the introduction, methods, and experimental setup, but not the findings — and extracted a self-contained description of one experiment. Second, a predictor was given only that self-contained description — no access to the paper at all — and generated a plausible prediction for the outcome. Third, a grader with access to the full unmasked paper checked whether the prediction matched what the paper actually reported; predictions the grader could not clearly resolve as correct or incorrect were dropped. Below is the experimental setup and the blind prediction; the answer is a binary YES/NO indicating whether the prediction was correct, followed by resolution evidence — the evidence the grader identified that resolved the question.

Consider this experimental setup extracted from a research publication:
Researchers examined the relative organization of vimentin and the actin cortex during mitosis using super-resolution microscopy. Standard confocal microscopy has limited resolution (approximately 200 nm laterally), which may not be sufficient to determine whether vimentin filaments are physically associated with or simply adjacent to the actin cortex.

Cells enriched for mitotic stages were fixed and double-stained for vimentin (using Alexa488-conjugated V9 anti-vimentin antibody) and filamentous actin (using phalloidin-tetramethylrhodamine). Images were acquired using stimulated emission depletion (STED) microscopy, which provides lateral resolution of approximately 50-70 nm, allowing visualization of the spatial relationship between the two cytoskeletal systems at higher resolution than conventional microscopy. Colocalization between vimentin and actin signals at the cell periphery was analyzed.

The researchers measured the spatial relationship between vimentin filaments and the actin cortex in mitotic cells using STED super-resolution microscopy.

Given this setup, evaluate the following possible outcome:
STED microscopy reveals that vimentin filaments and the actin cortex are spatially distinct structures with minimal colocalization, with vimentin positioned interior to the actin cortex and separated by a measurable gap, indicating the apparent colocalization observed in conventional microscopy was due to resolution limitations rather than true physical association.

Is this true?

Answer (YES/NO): NO